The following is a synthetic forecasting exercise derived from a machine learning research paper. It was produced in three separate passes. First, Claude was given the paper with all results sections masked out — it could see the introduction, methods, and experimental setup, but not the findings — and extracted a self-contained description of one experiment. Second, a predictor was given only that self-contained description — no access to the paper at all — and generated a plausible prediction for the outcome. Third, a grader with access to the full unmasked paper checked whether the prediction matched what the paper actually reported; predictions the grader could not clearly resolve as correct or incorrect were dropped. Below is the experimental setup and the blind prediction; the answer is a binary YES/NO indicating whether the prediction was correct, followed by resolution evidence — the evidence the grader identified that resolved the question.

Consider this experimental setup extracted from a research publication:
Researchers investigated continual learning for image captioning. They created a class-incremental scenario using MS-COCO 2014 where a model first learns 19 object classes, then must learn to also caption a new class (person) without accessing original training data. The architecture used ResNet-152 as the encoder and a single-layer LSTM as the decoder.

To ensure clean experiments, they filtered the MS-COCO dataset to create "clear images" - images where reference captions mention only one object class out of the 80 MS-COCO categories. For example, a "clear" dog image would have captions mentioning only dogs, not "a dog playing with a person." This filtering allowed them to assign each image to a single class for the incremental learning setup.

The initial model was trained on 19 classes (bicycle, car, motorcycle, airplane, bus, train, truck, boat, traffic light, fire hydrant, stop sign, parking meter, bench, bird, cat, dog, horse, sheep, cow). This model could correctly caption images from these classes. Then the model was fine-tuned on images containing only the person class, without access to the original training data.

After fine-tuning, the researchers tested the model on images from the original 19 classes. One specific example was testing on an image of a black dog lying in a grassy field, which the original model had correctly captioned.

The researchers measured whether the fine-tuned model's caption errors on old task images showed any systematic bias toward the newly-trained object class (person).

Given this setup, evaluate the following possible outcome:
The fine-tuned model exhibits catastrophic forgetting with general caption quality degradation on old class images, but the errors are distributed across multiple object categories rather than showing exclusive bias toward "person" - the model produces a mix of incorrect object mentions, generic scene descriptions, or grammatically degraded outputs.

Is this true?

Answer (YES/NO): NO